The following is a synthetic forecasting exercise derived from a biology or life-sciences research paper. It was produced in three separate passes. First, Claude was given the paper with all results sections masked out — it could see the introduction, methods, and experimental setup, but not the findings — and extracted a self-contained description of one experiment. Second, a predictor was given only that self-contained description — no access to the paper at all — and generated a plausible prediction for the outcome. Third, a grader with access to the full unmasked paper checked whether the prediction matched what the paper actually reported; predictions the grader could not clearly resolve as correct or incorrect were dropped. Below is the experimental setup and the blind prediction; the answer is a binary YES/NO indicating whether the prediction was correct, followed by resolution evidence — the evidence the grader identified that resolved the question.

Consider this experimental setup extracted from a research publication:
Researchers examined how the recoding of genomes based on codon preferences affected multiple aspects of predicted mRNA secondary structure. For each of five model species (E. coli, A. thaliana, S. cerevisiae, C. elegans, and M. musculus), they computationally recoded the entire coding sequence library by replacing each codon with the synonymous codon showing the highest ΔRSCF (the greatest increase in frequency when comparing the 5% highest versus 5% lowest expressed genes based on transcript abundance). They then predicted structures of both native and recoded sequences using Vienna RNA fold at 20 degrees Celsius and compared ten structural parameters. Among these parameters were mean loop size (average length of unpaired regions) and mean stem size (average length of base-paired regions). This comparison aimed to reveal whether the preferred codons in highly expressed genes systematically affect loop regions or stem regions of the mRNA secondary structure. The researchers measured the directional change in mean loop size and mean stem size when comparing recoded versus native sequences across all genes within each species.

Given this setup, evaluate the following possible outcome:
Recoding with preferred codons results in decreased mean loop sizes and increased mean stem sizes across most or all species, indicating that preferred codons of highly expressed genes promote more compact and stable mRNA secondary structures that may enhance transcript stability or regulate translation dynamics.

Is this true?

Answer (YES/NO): NO